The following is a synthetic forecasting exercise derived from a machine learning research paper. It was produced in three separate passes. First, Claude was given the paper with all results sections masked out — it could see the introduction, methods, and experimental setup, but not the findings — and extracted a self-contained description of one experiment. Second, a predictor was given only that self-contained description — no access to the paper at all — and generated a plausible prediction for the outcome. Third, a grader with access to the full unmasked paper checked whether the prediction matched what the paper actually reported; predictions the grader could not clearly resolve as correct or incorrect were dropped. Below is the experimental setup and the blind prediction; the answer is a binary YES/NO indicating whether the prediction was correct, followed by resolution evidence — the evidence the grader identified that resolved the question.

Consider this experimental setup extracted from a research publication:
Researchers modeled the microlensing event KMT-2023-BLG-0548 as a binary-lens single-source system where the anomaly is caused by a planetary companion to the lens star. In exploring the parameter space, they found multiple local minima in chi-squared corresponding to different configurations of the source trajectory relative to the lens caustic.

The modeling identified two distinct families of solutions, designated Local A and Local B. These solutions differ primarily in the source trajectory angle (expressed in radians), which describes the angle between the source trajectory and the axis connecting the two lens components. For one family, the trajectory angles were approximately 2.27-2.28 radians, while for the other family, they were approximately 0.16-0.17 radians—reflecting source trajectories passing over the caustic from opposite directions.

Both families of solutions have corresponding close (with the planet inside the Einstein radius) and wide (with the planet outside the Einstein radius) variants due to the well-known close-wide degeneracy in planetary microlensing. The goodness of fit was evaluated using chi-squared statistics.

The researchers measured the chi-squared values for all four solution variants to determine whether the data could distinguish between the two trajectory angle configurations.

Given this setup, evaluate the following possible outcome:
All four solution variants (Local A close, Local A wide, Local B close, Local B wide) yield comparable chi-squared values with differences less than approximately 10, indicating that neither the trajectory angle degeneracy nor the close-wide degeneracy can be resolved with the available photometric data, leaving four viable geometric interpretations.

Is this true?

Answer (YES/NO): YES